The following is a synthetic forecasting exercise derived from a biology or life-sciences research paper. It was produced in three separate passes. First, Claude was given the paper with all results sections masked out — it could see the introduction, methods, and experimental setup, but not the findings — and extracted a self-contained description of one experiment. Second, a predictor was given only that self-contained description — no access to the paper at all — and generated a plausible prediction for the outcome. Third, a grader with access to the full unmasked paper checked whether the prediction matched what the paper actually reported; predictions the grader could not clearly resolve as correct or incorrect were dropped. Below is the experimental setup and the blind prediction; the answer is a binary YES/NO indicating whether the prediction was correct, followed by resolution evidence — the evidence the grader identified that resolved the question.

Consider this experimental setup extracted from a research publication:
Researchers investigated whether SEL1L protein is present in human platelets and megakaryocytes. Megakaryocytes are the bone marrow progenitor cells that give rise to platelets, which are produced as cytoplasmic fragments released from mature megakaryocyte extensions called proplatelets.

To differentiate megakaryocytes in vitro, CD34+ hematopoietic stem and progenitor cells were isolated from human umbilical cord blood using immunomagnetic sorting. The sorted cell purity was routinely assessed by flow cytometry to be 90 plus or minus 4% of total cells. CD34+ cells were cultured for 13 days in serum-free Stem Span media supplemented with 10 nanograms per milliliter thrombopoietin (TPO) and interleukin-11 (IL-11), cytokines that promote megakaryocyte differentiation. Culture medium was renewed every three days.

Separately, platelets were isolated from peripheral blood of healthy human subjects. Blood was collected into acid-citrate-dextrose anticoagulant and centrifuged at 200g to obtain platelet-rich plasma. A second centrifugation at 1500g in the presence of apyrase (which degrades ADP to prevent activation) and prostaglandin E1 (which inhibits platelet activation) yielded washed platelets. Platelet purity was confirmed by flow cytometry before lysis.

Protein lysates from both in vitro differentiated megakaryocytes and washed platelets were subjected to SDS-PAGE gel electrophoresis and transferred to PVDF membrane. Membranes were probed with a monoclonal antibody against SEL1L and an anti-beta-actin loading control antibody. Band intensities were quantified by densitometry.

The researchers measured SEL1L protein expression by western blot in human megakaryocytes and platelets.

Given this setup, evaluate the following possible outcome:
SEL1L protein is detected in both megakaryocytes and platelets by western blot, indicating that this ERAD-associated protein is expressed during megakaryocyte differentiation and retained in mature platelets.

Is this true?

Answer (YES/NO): YES